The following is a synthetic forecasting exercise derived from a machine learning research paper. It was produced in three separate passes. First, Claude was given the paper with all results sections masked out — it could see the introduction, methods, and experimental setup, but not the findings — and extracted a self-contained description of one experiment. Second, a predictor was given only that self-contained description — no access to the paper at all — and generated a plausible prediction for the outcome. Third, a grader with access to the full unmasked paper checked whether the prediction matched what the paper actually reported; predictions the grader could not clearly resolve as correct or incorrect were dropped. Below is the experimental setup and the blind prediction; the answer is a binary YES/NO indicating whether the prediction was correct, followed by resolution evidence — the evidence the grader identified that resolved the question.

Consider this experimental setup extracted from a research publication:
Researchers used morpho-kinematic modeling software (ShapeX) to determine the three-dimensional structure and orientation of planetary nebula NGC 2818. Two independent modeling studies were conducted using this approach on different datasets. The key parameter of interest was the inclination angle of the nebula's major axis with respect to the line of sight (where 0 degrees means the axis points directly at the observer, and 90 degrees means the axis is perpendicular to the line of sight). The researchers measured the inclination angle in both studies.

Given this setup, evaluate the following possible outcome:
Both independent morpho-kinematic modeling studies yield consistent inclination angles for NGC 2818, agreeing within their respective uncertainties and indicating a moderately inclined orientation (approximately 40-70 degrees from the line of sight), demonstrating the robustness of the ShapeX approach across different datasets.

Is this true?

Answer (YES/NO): NO